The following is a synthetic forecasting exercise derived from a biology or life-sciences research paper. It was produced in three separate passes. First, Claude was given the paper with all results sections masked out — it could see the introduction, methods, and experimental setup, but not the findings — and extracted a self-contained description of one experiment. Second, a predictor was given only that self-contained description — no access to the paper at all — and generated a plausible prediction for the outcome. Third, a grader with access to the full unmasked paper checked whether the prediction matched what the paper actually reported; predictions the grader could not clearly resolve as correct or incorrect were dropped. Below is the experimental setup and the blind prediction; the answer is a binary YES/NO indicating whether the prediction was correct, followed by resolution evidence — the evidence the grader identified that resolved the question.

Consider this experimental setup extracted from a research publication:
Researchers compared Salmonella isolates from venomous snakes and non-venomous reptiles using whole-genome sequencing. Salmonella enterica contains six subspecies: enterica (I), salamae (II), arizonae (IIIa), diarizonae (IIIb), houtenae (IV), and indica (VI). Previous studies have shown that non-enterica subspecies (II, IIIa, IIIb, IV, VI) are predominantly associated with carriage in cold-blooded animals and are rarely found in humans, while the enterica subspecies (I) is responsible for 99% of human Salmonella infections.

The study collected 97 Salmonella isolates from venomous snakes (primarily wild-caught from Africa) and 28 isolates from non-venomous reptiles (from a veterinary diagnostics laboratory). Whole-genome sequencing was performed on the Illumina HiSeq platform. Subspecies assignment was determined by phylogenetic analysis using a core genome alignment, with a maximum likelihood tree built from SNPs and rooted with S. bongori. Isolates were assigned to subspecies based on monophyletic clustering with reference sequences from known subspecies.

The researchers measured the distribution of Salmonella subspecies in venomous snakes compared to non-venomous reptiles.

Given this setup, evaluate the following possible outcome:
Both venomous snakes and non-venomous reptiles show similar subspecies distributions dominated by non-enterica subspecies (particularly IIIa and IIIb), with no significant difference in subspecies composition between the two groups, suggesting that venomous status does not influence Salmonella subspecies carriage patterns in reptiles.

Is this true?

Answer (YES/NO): NO